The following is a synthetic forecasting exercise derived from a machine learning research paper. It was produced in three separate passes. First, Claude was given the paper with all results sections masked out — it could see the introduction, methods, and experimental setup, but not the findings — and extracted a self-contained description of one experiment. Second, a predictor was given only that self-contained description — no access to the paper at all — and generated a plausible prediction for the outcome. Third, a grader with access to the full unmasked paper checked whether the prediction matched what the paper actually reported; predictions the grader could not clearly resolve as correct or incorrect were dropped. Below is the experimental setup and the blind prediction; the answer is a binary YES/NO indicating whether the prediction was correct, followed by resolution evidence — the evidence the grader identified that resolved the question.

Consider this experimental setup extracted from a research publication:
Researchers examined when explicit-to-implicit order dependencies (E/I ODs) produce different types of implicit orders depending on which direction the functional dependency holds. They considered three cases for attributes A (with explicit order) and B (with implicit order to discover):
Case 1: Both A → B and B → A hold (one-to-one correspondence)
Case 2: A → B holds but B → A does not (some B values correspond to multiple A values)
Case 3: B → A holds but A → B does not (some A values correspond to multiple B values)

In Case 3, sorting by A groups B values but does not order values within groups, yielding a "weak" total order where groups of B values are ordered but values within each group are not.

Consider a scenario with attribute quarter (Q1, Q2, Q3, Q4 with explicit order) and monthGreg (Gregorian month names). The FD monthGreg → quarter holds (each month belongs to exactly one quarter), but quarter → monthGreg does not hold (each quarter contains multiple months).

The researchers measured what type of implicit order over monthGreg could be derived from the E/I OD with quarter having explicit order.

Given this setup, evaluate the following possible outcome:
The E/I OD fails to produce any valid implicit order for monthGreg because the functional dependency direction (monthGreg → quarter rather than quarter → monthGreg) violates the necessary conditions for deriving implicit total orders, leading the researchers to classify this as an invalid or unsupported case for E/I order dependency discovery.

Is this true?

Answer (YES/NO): NO